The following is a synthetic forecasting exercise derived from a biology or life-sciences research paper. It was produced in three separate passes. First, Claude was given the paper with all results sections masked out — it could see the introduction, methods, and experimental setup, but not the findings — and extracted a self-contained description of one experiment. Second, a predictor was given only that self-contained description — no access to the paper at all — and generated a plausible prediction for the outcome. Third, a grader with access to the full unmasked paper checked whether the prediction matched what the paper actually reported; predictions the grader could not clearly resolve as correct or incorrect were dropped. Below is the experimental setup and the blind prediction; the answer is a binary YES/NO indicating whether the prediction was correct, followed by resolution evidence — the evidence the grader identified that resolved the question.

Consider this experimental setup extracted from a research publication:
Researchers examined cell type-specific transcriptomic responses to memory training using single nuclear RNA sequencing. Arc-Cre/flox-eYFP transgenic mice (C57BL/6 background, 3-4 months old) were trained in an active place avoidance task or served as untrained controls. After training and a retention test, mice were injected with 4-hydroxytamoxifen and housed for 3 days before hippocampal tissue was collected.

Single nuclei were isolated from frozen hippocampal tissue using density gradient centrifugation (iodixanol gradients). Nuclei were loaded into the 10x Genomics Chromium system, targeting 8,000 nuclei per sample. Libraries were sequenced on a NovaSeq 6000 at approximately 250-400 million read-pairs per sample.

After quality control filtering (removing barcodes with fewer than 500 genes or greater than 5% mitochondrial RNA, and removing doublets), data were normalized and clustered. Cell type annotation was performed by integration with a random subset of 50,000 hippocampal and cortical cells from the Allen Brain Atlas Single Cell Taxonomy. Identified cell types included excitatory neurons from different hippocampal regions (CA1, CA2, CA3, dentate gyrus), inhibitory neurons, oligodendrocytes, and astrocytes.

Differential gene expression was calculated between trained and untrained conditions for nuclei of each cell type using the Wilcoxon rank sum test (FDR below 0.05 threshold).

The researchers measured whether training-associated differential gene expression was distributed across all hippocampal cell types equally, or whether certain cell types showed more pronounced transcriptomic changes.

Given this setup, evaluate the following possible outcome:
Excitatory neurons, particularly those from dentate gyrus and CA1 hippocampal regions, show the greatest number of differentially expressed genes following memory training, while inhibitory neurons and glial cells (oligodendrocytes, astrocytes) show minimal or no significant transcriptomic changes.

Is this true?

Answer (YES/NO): NO